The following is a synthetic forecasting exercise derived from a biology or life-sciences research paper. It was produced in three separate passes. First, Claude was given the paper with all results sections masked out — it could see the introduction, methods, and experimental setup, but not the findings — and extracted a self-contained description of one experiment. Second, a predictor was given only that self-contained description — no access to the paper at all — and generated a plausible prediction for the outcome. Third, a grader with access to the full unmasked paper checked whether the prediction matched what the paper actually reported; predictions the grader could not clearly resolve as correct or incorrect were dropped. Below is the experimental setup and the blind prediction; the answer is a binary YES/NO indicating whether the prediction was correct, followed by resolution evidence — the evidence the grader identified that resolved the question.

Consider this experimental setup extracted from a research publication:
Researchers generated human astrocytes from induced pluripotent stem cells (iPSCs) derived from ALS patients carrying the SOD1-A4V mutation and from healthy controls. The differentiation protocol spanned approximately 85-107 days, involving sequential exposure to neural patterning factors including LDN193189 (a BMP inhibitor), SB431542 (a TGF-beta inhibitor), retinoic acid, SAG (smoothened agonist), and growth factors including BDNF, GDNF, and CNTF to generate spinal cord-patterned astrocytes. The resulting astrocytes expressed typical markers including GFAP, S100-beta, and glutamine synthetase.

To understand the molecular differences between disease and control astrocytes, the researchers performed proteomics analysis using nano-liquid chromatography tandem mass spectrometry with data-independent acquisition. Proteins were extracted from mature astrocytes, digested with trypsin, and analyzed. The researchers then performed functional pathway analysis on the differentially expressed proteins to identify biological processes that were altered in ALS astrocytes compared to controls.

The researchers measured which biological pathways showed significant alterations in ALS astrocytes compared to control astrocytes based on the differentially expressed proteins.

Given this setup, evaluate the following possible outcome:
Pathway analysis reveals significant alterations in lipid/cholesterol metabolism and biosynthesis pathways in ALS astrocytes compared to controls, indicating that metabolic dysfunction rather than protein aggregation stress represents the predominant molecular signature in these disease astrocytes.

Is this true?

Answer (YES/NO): NO